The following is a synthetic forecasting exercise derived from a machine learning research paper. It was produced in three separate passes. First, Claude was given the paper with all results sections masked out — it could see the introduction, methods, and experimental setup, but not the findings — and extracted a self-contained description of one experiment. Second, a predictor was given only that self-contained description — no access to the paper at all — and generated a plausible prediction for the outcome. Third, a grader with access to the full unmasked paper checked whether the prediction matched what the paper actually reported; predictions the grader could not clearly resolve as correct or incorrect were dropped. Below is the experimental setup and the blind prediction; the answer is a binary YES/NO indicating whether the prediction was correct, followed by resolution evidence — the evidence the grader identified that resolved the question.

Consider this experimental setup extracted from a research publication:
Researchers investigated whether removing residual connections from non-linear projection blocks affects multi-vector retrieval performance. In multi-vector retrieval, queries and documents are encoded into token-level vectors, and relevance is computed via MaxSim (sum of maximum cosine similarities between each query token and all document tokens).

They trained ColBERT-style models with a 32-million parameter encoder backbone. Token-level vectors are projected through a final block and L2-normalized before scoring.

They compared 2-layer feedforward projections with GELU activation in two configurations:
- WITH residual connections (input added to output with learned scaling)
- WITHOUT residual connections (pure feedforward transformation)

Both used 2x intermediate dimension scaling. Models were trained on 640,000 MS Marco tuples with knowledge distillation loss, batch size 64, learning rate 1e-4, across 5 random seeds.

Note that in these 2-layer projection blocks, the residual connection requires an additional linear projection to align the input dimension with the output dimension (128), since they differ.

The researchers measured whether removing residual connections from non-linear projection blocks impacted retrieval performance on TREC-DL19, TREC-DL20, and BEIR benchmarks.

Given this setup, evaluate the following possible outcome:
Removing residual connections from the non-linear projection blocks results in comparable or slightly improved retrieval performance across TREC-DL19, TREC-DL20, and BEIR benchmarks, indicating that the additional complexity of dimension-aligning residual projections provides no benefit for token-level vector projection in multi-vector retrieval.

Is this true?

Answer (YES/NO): NO